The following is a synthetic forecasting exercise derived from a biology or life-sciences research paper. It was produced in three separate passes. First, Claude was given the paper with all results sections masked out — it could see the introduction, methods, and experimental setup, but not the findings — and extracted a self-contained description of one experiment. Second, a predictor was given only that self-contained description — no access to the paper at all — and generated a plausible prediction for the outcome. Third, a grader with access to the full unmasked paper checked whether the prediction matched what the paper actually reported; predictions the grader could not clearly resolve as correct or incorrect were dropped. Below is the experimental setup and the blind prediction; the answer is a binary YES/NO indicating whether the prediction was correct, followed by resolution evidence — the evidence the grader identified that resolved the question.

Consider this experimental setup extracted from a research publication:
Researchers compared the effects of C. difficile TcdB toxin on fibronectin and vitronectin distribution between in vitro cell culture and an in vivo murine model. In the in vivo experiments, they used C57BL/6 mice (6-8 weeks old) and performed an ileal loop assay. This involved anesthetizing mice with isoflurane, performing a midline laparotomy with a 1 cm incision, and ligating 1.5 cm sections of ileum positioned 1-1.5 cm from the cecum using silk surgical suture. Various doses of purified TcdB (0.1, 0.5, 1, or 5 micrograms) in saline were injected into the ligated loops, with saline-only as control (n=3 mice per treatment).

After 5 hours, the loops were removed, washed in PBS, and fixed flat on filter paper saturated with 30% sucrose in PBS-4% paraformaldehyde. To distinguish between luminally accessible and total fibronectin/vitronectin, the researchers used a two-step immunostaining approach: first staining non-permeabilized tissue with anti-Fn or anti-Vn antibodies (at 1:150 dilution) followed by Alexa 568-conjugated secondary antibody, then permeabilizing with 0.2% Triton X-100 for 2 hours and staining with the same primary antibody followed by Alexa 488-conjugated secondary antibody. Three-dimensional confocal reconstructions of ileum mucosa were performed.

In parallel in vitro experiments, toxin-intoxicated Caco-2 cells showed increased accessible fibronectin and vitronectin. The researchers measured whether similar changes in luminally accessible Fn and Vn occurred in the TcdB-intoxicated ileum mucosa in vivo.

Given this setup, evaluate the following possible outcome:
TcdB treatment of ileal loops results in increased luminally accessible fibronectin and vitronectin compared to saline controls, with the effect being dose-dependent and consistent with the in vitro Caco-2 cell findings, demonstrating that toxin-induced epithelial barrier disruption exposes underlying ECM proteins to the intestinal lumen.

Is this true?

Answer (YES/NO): NO